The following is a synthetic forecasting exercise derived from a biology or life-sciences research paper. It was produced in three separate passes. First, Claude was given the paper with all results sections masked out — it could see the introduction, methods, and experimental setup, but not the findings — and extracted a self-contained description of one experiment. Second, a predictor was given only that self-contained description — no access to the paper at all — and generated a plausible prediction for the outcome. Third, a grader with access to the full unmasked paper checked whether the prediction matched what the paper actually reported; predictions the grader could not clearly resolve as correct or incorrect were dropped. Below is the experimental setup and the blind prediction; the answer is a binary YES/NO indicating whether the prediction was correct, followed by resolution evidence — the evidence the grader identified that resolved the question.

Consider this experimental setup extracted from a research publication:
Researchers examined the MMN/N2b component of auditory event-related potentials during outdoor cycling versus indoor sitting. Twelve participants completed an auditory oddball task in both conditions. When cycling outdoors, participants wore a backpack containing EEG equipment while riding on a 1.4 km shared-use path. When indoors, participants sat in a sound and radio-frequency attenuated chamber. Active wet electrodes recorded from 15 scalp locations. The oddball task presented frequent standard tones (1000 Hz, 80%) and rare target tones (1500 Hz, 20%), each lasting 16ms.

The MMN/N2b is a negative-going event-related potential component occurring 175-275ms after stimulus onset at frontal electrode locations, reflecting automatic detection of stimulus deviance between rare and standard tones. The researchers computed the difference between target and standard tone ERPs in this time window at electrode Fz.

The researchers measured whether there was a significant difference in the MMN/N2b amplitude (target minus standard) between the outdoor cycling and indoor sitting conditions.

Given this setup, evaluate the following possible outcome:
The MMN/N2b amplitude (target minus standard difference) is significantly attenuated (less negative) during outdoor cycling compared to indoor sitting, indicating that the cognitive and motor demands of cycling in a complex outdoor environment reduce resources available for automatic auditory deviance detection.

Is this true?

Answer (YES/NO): NO